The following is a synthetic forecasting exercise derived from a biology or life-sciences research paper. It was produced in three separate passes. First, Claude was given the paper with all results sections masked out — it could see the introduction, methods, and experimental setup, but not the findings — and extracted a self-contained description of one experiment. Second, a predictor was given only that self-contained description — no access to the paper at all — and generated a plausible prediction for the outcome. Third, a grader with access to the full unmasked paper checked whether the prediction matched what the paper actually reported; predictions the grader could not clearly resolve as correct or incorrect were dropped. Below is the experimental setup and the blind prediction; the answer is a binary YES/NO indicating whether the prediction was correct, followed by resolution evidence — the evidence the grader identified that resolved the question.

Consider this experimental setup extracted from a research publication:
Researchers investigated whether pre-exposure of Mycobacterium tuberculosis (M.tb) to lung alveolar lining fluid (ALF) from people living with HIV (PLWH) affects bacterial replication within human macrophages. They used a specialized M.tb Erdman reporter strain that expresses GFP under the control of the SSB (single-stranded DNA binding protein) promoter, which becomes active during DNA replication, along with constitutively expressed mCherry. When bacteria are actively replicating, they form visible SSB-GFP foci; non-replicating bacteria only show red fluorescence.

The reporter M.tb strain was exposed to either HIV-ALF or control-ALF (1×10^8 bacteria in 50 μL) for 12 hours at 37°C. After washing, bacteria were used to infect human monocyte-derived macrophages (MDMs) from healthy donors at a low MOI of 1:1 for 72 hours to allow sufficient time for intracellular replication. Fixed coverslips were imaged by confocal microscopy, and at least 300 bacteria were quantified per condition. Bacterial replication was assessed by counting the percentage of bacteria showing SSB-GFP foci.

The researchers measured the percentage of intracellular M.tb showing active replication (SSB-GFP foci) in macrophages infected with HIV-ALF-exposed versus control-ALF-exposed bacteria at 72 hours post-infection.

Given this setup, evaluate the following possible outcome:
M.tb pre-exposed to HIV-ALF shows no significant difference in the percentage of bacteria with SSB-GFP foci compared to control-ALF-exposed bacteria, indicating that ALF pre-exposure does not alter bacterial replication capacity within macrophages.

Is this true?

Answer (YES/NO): NO